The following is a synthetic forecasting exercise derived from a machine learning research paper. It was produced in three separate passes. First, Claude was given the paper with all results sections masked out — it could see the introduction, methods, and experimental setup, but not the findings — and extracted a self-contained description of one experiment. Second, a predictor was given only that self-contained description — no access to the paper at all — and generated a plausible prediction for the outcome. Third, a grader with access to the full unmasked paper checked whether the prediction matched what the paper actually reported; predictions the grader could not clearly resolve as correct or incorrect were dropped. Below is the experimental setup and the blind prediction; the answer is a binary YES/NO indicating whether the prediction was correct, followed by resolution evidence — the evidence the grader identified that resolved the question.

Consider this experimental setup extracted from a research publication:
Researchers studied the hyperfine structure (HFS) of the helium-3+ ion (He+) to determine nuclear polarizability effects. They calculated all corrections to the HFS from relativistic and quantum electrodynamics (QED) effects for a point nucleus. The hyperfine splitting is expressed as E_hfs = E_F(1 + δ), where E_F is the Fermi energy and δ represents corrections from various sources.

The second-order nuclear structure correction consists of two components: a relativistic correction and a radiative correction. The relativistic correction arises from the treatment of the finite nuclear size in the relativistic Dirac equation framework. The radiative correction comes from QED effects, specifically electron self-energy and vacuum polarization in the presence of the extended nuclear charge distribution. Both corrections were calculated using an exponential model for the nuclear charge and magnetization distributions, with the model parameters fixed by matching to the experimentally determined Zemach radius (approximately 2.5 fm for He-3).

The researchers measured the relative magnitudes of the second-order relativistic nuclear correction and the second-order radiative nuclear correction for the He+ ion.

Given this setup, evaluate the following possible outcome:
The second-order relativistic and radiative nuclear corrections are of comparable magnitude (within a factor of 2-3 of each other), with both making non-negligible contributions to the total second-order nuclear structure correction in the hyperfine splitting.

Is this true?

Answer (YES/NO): NO